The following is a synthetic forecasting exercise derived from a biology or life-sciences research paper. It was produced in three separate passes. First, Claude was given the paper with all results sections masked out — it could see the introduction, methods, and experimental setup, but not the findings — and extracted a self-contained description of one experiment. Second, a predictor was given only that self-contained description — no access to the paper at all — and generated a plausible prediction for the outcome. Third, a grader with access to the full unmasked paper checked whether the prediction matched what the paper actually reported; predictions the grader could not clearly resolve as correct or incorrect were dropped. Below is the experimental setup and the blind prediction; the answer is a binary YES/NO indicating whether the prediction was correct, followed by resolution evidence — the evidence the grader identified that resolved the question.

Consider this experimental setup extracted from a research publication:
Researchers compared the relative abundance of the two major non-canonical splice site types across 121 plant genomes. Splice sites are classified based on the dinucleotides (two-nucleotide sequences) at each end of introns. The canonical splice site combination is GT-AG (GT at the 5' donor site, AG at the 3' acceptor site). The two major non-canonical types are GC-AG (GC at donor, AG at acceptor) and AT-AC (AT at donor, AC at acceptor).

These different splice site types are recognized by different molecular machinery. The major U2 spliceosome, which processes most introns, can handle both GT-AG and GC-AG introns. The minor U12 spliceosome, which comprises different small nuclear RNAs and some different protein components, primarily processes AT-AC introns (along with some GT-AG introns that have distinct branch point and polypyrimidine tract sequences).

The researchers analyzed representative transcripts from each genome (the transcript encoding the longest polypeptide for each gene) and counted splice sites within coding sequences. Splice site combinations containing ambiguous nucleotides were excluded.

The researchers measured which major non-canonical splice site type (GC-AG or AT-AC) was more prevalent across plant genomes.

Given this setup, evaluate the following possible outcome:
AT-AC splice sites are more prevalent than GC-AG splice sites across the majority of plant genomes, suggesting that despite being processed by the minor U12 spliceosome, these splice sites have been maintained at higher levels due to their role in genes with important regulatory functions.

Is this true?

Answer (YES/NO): NO